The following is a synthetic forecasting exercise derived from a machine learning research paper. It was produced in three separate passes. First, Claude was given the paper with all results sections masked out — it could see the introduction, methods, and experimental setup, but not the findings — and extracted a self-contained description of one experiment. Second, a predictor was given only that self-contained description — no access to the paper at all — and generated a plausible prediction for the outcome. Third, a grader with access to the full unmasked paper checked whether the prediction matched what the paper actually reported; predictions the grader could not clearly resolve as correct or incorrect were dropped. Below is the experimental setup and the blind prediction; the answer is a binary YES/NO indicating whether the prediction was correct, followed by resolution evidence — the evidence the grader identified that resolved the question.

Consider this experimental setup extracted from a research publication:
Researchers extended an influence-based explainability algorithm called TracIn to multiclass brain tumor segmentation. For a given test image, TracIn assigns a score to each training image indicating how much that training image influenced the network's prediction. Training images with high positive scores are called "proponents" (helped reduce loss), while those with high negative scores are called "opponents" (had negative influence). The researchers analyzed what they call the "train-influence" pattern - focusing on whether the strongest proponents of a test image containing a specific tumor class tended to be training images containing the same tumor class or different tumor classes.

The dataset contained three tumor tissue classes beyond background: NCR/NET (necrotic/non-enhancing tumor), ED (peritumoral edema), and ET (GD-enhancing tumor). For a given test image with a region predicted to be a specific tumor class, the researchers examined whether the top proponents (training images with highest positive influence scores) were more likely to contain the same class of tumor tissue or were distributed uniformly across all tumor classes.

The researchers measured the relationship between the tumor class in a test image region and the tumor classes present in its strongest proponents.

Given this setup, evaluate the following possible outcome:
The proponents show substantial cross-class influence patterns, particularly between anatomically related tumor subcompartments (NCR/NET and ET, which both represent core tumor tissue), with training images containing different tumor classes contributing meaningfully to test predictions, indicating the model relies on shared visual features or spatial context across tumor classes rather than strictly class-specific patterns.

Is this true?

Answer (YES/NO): NO